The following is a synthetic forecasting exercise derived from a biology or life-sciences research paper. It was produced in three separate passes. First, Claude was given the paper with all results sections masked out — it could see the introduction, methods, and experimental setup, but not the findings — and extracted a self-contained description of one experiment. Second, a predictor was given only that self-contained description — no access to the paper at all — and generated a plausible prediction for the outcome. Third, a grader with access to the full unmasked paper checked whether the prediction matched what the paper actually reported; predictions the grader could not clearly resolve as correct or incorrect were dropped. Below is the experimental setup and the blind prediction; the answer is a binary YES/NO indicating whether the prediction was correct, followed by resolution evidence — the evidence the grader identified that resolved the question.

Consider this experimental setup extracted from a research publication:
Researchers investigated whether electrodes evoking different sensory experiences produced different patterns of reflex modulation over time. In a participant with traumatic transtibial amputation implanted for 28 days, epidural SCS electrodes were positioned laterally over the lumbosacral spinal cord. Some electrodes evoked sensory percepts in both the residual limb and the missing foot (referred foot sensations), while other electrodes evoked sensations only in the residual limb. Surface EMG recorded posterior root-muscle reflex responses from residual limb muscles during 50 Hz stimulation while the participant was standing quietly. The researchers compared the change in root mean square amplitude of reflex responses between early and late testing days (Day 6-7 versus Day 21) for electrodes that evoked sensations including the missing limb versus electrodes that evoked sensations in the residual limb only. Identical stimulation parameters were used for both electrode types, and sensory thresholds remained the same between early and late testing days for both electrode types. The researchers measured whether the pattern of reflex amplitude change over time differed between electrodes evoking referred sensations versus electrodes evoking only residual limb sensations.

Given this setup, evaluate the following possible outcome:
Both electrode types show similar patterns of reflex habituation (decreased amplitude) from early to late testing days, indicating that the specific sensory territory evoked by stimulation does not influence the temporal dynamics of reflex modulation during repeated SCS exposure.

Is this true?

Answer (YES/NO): NO